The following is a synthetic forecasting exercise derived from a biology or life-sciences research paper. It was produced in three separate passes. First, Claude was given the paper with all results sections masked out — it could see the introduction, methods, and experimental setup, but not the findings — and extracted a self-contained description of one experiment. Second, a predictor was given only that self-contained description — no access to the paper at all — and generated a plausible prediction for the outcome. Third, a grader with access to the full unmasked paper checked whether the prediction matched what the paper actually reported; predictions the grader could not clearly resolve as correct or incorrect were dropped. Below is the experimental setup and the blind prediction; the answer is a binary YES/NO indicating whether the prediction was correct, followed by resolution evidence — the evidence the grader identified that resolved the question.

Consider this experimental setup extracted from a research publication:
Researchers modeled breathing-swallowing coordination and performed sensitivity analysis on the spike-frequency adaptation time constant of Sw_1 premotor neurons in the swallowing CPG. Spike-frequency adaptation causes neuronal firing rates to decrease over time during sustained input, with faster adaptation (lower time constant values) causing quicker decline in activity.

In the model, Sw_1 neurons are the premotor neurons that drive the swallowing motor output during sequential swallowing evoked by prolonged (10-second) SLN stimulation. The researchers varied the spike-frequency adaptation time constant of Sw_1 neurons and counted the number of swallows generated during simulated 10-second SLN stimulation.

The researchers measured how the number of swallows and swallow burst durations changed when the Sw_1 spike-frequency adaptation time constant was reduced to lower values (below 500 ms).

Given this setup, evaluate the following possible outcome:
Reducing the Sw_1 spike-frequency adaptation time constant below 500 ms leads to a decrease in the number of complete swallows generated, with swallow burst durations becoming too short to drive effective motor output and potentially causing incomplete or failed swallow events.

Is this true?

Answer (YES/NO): NO